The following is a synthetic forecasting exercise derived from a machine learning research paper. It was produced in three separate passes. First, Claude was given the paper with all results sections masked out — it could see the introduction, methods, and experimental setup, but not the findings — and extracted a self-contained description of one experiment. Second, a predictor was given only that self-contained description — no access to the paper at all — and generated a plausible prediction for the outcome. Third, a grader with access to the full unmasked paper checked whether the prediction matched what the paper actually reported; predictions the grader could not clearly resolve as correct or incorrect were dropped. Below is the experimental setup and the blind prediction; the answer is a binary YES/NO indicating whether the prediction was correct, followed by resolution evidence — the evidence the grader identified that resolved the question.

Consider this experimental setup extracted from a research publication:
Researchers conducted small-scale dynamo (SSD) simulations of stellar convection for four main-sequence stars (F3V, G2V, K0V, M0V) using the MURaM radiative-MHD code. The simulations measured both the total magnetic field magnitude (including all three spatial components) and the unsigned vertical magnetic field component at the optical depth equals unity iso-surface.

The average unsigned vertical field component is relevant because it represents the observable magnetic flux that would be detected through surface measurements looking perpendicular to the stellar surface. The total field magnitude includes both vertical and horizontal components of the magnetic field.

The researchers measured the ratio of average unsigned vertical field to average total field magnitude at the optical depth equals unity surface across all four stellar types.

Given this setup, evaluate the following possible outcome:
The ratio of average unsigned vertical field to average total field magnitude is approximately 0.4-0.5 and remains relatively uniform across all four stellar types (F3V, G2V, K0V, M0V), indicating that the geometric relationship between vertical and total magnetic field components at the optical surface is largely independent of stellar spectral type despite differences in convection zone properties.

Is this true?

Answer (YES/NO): YES